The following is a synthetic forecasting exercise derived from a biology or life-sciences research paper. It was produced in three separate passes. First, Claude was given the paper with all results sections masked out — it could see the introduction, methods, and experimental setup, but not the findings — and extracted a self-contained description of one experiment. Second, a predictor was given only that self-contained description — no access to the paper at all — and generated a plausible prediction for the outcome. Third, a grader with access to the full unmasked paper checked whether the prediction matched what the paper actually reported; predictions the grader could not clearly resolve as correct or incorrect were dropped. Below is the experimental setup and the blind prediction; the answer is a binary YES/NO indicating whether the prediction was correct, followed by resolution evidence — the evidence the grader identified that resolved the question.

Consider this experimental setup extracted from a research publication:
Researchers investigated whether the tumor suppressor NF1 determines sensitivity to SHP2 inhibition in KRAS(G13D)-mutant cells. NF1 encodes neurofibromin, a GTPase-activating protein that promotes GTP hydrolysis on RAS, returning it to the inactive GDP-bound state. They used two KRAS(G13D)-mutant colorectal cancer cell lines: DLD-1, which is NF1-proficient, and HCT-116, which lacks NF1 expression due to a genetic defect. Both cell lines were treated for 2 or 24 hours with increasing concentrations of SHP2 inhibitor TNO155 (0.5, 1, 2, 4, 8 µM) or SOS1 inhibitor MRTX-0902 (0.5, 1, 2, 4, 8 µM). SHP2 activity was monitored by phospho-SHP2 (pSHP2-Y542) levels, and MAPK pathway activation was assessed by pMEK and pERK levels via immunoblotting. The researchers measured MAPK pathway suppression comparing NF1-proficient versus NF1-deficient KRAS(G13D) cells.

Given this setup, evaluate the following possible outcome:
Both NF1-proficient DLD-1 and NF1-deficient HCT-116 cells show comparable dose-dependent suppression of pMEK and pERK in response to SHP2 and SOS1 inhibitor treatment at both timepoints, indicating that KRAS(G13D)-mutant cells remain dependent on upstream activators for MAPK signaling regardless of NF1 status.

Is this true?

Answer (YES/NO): NO